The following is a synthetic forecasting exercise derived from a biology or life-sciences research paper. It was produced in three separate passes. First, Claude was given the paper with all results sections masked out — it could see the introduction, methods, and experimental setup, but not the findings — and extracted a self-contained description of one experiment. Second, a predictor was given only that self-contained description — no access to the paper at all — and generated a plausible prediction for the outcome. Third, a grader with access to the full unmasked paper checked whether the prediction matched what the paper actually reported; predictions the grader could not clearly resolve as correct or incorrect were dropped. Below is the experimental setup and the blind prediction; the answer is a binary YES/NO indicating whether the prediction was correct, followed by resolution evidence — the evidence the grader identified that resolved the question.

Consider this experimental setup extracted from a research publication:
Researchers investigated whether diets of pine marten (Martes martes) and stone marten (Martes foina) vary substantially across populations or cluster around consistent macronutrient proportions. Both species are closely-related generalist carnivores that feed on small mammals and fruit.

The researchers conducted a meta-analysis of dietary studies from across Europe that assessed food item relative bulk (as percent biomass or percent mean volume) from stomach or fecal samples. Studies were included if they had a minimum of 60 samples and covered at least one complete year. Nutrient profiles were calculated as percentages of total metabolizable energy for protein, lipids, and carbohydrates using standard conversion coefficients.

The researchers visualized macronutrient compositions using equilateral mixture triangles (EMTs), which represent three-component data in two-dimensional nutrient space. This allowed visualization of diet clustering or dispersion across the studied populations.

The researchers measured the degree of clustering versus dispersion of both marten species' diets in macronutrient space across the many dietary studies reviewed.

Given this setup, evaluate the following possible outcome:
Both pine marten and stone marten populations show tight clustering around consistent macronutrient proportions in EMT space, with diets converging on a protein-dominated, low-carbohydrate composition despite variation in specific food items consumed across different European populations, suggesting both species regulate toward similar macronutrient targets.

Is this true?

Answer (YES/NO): YES